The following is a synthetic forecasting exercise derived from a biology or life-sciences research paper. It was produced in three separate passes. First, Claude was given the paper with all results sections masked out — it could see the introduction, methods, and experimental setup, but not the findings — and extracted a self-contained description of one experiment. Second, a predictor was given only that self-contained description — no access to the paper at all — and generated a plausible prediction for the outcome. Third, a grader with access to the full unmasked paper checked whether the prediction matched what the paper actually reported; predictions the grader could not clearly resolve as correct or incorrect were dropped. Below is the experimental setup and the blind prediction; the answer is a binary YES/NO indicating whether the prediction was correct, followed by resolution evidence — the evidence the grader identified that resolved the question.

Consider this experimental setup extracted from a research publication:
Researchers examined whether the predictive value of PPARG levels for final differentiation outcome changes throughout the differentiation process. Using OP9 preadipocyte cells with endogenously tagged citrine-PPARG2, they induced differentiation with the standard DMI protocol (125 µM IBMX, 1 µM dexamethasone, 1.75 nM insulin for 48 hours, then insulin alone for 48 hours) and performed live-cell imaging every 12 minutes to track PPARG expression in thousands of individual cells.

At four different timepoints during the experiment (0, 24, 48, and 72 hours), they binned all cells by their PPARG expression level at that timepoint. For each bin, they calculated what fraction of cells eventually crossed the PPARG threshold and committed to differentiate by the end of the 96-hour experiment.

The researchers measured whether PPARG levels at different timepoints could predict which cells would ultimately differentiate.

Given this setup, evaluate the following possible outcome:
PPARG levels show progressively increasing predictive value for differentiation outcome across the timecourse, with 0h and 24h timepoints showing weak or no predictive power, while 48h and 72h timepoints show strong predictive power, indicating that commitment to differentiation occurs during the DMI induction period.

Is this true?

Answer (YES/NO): NO